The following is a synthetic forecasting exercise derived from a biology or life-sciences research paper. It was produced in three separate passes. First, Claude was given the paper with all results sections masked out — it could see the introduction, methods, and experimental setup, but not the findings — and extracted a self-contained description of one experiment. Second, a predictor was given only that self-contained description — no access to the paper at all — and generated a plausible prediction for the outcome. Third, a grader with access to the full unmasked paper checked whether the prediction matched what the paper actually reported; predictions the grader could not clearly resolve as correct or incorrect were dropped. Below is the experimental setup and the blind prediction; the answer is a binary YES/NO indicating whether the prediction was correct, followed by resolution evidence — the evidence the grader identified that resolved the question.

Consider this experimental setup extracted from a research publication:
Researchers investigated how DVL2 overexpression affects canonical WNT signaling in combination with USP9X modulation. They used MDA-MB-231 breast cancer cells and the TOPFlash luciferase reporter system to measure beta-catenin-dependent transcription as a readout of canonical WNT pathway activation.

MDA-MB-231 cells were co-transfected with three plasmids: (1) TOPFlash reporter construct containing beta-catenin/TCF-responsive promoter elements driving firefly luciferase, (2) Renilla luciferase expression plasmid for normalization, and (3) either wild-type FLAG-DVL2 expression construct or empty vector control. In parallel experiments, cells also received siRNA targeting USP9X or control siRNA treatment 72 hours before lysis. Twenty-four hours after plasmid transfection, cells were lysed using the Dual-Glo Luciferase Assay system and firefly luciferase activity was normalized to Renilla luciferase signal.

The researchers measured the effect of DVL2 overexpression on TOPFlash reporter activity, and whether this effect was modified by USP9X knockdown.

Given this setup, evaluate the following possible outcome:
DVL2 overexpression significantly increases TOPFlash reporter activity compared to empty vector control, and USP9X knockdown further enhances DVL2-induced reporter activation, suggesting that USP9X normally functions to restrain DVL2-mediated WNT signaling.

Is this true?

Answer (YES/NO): NO